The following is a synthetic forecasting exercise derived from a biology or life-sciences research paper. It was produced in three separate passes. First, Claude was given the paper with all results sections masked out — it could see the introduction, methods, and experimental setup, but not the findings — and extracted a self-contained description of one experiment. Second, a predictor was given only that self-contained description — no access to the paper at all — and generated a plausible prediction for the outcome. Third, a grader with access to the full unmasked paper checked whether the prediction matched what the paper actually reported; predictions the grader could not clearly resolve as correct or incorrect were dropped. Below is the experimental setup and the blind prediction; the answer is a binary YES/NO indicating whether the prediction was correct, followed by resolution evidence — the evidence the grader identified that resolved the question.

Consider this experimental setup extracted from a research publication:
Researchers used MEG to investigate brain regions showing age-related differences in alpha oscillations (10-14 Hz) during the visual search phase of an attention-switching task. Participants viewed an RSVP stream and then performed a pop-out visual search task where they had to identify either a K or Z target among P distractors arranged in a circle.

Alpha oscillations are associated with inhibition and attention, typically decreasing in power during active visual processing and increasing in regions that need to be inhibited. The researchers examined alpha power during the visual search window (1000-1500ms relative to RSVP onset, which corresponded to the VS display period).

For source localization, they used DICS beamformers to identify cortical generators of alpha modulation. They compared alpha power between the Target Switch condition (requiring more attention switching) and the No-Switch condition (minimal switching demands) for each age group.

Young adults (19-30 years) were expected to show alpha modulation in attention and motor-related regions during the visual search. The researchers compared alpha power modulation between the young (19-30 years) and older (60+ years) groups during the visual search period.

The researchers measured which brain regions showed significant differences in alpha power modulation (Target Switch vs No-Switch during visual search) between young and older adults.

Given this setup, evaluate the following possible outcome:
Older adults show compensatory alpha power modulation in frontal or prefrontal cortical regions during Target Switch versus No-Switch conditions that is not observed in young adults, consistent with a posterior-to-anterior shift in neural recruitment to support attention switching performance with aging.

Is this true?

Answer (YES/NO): NO